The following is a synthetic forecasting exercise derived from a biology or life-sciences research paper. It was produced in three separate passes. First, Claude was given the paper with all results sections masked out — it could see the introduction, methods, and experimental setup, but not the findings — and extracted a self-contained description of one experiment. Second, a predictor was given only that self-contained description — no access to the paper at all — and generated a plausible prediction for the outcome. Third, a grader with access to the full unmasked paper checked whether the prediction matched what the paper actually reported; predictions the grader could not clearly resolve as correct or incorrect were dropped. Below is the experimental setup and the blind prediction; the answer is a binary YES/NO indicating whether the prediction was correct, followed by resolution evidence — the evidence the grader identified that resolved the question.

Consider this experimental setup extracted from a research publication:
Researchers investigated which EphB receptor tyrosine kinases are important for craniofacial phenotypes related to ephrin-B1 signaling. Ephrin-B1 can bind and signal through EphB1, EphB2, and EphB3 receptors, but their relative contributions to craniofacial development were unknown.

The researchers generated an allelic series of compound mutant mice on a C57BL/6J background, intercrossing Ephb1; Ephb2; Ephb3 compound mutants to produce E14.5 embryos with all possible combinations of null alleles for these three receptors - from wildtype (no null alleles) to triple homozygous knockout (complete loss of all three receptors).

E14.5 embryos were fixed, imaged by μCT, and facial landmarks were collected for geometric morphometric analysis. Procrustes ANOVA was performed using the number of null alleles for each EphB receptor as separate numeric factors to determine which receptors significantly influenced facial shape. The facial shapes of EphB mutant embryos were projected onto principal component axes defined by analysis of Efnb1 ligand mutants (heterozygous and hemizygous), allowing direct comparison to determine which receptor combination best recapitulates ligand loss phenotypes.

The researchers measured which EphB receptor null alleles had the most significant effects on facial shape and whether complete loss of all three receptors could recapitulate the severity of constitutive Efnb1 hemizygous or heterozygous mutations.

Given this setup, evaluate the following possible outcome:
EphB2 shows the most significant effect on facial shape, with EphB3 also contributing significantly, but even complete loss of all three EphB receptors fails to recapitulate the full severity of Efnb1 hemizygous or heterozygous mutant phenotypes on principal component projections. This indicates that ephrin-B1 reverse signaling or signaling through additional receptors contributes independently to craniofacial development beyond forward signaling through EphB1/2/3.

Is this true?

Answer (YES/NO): NO